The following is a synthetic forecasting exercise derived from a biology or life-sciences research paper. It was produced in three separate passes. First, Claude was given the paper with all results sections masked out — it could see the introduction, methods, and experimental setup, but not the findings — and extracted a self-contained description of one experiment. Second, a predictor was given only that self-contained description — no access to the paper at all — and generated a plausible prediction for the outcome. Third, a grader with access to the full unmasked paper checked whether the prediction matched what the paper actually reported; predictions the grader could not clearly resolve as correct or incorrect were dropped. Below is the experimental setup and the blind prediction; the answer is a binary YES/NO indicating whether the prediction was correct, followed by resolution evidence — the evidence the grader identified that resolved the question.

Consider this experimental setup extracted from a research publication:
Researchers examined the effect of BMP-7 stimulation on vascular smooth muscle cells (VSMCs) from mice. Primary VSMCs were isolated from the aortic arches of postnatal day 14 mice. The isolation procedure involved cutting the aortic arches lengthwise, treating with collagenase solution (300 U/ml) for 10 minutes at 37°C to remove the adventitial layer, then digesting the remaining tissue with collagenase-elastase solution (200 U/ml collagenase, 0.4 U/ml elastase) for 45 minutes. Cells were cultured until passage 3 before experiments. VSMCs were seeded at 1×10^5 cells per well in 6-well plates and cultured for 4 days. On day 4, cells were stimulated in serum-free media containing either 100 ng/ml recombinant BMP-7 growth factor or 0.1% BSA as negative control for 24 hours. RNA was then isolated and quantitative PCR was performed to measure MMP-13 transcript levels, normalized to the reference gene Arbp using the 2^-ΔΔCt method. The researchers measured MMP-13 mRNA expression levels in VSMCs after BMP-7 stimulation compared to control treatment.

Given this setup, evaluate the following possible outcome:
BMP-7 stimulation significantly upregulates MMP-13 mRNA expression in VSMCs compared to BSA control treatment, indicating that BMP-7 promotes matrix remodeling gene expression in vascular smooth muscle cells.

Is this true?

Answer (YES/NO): YES